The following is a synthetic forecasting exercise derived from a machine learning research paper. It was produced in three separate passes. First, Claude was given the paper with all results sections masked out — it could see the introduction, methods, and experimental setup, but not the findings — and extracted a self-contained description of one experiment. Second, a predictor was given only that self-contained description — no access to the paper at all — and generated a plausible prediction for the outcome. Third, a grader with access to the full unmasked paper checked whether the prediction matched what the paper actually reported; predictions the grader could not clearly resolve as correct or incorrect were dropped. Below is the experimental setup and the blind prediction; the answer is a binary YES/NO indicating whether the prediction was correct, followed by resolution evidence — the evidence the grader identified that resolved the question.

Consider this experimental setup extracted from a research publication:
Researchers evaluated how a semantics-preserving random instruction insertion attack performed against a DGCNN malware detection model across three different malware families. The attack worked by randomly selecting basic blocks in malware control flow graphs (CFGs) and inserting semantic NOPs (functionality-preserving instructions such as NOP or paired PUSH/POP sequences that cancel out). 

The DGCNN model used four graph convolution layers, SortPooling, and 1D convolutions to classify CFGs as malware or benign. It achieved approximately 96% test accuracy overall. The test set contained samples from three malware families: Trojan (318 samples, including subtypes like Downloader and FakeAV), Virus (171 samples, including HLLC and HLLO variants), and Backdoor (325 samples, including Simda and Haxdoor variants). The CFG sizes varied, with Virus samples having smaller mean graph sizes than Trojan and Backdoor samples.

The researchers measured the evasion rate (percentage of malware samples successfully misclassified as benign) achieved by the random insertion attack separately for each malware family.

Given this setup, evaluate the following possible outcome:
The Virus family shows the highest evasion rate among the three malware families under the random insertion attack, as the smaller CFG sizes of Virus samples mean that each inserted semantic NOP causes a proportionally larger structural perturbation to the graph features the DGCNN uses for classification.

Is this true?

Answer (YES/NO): NO